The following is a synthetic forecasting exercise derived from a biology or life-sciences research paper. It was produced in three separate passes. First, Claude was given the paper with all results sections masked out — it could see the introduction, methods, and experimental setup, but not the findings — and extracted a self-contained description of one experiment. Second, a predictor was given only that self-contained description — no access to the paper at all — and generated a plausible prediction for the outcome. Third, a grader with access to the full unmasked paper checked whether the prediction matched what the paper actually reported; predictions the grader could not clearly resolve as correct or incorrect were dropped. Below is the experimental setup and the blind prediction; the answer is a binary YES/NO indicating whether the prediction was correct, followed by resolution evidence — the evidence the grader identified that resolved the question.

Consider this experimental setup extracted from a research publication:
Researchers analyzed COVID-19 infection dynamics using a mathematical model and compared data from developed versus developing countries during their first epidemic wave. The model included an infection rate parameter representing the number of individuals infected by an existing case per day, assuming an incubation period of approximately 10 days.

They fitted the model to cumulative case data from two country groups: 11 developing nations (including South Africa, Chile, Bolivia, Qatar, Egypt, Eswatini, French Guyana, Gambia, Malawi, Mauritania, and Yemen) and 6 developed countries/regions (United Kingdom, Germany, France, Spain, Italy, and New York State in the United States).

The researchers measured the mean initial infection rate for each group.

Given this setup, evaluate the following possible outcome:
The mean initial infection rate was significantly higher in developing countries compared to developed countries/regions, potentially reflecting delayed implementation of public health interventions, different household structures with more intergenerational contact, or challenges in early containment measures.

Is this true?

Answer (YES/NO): NO